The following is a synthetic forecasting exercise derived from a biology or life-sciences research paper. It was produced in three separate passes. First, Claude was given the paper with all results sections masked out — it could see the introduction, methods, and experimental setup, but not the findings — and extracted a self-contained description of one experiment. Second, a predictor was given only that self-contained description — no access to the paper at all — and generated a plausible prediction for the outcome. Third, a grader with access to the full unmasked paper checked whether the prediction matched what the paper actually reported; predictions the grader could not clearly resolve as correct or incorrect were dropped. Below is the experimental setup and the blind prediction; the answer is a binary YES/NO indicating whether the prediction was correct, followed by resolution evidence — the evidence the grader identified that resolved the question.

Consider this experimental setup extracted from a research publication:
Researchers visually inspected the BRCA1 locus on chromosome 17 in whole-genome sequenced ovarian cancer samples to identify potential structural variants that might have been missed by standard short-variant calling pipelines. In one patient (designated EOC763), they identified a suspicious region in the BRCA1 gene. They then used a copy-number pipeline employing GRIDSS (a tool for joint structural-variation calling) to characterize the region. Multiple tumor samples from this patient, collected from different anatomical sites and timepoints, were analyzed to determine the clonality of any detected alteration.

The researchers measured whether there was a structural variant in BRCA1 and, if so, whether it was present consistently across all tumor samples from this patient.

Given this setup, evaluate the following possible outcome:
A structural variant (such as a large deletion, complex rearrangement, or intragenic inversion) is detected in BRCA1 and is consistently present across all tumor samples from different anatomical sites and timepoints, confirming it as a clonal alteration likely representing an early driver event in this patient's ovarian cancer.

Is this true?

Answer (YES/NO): YES